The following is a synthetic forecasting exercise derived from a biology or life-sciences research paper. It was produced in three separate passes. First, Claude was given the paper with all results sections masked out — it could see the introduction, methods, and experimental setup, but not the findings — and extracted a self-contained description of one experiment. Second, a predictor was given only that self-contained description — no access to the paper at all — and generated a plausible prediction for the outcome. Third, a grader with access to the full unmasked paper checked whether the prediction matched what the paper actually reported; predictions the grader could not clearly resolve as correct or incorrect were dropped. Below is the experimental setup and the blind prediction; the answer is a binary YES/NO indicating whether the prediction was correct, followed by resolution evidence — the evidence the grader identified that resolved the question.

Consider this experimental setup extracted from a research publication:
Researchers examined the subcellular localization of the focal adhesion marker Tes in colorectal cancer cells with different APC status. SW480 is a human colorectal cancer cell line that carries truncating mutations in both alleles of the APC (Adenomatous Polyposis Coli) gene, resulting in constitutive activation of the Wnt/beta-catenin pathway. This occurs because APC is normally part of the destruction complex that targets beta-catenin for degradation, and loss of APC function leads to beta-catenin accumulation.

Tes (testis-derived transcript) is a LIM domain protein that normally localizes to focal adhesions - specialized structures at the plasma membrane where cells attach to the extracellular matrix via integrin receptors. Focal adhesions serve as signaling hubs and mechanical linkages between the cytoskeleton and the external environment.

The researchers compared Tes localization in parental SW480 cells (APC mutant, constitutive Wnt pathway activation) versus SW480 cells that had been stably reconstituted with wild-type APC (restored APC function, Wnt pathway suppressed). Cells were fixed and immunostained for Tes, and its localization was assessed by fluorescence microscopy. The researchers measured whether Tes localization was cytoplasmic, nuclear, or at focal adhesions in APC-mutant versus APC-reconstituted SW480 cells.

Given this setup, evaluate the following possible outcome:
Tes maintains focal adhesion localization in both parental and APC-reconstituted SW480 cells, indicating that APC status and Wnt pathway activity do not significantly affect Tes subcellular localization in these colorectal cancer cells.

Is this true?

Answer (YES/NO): NO